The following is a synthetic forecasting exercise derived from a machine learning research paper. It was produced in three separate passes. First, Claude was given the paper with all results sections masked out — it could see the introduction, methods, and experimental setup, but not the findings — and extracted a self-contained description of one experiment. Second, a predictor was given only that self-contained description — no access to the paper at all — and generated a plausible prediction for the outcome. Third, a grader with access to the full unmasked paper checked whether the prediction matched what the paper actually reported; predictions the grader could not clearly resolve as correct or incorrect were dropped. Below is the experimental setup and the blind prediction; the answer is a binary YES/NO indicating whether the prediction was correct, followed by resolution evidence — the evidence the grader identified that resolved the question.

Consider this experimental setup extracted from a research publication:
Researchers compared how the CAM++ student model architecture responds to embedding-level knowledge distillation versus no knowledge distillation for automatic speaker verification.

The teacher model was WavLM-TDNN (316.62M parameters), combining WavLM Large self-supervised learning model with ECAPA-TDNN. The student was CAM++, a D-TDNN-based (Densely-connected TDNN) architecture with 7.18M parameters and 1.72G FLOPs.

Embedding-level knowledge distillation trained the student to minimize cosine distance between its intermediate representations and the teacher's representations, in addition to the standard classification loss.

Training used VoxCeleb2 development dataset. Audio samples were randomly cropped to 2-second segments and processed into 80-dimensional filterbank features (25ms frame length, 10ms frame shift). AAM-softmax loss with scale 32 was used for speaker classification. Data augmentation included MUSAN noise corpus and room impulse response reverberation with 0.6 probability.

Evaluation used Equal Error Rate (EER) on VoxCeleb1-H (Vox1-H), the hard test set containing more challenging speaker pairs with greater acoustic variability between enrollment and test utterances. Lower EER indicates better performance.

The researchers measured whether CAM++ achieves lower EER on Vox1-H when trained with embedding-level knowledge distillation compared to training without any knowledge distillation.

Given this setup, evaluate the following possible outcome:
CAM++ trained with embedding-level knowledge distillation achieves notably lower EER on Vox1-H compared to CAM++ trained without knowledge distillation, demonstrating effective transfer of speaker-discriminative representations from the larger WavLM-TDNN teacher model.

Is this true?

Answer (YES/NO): NO